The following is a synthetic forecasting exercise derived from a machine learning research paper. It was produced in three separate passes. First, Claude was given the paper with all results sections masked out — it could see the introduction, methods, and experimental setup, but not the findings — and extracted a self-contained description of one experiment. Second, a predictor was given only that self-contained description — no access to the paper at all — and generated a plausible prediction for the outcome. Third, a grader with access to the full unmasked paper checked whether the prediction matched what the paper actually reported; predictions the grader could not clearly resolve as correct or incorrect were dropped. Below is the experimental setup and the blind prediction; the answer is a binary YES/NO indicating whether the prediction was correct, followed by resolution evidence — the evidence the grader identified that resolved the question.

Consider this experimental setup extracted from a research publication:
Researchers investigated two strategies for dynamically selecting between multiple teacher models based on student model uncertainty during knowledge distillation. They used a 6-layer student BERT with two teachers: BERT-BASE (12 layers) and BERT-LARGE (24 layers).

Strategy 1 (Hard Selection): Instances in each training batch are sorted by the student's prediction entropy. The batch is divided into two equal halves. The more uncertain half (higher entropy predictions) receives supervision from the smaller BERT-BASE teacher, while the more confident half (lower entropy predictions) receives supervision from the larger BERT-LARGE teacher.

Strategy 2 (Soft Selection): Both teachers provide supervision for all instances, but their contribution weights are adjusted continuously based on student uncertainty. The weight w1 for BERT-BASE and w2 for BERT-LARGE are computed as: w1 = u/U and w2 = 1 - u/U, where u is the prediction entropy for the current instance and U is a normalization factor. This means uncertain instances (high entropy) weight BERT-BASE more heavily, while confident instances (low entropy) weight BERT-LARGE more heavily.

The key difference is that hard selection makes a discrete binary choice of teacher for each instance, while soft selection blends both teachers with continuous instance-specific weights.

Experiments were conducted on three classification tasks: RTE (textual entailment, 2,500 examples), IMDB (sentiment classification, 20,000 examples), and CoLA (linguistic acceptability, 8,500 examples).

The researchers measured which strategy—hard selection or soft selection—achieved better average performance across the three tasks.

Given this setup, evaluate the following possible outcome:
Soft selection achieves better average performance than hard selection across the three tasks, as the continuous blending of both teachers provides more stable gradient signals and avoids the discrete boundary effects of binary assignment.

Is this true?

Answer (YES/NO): NO